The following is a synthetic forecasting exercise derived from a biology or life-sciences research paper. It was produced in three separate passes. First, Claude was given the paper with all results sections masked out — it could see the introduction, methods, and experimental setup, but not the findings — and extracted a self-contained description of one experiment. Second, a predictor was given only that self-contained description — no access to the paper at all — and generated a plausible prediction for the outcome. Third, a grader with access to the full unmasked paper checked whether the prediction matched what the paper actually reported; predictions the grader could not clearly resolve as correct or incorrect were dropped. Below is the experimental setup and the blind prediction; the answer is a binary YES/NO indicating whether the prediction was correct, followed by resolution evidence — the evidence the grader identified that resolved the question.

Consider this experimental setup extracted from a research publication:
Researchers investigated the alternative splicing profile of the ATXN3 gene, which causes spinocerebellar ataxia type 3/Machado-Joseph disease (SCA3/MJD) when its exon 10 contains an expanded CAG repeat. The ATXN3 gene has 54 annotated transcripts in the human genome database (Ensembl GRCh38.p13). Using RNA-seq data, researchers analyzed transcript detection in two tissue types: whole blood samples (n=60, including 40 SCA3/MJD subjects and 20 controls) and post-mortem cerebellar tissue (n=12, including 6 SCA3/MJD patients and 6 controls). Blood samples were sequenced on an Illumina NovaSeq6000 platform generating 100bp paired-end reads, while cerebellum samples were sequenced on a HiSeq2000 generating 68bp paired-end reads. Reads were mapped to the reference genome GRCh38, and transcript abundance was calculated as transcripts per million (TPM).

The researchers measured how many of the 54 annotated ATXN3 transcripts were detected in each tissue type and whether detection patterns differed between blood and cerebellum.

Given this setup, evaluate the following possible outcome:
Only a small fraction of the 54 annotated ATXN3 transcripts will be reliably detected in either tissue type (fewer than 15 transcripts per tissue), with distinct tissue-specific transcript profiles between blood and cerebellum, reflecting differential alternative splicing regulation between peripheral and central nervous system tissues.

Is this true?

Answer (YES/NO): NO